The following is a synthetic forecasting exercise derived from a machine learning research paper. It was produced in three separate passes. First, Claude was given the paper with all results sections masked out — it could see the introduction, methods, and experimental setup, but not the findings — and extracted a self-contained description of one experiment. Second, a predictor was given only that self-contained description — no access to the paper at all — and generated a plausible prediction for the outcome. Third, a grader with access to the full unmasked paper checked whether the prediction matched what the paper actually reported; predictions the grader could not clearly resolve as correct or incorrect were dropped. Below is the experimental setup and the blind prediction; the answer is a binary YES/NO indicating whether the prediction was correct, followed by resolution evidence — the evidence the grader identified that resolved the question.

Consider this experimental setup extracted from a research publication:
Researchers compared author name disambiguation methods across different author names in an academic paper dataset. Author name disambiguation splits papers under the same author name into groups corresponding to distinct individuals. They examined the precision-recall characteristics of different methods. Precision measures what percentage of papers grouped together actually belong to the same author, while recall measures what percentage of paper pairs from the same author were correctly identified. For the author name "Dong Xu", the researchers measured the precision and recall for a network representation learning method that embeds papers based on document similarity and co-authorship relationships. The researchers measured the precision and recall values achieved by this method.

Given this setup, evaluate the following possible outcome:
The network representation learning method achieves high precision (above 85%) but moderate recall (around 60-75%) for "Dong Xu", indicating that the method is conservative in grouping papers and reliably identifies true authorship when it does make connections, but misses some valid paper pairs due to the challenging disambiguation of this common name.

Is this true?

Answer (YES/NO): YES